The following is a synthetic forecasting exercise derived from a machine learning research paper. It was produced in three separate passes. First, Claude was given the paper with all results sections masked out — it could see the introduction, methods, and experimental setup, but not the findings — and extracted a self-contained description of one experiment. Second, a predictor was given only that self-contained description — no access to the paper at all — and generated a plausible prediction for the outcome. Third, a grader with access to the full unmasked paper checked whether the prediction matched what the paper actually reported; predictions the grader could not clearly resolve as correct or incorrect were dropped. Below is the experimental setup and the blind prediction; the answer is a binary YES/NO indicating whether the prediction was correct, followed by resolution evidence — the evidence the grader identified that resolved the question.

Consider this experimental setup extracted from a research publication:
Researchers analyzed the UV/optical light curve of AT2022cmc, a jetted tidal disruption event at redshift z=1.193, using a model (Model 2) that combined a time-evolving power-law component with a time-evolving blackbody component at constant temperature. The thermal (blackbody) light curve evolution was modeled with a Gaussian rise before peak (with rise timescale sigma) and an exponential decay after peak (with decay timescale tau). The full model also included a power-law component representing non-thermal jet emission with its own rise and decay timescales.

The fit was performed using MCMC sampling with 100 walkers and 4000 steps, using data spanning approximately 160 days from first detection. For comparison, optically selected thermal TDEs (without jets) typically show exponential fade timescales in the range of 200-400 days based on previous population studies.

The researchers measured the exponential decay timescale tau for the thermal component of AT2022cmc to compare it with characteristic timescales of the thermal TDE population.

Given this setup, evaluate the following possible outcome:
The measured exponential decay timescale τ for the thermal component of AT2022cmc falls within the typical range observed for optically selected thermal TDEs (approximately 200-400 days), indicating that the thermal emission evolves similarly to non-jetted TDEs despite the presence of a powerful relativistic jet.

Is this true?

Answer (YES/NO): NO